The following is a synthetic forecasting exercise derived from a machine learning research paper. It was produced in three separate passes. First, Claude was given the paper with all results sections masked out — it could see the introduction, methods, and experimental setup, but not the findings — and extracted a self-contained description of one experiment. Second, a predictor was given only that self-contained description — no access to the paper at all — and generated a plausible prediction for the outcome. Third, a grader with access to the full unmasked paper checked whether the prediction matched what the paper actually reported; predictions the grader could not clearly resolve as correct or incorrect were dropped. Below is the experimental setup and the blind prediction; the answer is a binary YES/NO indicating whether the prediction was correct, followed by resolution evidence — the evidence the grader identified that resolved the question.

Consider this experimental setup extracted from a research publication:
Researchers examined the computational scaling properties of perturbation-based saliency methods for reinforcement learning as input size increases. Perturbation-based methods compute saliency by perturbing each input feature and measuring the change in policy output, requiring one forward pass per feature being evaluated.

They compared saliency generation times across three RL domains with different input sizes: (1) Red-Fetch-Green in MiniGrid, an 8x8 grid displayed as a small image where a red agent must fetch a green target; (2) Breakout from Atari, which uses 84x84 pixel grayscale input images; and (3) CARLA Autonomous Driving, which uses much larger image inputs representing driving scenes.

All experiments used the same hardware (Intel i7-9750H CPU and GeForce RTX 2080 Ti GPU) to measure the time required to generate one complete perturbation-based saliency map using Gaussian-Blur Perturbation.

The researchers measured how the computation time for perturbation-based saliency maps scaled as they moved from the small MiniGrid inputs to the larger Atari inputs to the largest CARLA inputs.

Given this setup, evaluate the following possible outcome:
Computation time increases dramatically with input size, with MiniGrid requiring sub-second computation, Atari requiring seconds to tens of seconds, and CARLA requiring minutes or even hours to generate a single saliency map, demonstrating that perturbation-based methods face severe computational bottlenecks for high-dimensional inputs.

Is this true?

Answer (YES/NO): NO